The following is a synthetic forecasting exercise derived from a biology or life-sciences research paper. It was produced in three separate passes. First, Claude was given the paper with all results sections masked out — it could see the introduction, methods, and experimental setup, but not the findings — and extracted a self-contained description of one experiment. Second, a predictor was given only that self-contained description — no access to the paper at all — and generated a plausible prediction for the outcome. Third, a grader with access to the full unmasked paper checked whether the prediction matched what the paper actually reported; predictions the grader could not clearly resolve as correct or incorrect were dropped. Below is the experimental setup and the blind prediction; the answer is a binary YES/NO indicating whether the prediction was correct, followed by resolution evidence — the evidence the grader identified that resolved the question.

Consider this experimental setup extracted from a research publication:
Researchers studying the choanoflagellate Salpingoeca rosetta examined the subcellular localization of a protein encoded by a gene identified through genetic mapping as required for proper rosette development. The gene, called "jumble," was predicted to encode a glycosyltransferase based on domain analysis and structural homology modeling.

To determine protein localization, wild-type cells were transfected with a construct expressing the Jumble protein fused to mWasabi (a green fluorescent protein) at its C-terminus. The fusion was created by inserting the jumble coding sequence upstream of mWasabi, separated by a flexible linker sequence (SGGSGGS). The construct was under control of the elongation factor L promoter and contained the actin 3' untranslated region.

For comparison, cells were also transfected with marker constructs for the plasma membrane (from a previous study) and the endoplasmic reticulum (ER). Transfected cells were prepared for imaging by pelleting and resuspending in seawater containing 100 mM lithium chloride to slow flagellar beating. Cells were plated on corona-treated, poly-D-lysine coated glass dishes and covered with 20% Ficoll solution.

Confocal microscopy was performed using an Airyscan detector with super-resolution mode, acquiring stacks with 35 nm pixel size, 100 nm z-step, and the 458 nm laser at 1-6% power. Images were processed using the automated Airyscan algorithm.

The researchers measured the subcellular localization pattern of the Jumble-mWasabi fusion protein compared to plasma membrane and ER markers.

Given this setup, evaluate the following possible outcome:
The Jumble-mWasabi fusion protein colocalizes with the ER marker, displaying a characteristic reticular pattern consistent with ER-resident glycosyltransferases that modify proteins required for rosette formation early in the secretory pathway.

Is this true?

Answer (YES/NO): NO